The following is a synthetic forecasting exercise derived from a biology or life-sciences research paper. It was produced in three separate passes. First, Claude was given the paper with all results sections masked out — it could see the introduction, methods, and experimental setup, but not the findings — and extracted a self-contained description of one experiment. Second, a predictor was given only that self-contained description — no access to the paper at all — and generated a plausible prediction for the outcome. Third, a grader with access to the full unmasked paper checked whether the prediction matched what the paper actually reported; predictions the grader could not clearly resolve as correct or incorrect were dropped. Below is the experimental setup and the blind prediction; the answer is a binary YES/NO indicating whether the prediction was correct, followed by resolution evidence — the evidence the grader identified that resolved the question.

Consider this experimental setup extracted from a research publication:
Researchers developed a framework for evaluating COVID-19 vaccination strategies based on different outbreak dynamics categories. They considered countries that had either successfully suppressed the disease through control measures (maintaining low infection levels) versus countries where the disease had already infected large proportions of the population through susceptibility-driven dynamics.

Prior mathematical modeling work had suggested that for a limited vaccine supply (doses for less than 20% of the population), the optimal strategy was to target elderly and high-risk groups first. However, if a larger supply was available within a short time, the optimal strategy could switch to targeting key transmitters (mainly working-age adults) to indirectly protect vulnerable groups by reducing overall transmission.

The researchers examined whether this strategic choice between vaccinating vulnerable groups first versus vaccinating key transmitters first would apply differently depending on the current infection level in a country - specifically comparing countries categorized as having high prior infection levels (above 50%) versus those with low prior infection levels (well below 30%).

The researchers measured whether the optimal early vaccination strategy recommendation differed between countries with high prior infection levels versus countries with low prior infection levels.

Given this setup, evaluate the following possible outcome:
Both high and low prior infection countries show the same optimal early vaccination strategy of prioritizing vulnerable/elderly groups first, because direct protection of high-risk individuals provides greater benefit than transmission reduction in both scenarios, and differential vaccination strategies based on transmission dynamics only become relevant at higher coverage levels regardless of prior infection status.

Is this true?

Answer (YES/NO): YES